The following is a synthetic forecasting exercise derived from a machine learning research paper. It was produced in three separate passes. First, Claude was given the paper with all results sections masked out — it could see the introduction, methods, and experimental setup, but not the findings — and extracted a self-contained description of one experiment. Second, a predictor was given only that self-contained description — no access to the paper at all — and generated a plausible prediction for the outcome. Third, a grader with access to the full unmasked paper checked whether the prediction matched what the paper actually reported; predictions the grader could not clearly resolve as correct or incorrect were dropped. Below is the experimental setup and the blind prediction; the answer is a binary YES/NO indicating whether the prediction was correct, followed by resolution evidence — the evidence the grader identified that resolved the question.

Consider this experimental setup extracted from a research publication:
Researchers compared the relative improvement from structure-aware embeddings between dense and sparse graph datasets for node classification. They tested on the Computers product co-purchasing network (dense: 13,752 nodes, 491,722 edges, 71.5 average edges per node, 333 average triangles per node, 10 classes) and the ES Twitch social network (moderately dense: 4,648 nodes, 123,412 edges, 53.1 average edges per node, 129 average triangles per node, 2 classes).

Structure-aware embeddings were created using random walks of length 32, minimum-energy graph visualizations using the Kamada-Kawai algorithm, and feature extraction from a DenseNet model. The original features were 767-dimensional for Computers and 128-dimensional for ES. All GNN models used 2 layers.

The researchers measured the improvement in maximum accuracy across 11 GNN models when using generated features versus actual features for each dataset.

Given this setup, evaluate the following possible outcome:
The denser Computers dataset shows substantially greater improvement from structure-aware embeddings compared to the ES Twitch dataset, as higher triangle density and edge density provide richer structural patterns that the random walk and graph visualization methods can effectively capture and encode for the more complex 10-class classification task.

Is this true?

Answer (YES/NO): YES